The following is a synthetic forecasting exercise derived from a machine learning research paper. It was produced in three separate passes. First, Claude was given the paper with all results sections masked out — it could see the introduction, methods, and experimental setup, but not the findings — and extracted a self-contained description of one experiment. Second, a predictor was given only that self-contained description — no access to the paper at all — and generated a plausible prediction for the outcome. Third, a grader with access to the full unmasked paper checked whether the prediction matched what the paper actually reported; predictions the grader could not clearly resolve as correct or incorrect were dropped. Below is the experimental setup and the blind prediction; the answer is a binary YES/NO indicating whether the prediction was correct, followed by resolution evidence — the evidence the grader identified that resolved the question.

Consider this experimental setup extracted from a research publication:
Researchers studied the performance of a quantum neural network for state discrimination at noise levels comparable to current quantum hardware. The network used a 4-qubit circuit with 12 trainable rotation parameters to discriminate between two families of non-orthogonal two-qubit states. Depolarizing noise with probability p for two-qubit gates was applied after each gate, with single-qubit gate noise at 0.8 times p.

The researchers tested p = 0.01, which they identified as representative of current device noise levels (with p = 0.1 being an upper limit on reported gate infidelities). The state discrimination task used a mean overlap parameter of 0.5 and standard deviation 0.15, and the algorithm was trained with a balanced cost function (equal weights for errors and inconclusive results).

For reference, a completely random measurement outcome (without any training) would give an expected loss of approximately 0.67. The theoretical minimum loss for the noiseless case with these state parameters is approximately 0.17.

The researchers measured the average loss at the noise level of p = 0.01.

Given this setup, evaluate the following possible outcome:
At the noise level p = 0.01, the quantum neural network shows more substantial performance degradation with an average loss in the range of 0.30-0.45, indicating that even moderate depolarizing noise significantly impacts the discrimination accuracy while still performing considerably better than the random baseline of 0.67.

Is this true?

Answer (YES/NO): NO